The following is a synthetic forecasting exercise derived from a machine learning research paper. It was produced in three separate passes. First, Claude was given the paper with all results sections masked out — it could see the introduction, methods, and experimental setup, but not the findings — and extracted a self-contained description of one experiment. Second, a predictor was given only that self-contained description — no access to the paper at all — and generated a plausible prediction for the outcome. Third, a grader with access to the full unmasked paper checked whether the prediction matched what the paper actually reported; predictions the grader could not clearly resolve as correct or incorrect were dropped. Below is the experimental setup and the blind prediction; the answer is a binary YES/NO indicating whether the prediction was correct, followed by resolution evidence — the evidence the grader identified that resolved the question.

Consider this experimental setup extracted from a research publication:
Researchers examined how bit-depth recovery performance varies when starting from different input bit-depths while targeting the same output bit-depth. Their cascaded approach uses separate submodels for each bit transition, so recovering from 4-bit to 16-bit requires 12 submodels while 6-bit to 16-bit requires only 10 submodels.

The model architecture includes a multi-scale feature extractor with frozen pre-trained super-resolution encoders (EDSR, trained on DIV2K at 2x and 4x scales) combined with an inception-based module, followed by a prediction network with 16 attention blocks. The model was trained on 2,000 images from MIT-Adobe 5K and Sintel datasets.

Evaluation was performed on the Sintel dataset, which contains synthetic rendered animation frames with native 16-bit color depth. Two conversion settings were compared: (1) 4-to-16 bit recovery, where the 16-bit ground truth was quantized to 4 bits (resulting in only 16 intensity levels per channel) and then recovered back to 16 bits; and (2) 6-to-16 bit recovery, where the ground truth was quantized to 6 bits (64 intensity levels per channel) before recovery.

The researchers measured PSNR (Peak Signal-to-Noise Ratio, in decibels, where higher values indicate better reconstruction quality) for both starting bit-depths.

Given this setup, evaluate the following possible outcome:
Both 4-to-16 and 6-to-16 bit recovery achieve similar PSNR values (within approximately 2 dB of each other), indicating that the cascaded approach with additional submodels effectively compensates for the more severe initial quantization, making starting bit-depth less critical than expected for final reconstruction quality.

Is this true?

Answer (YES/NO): NO